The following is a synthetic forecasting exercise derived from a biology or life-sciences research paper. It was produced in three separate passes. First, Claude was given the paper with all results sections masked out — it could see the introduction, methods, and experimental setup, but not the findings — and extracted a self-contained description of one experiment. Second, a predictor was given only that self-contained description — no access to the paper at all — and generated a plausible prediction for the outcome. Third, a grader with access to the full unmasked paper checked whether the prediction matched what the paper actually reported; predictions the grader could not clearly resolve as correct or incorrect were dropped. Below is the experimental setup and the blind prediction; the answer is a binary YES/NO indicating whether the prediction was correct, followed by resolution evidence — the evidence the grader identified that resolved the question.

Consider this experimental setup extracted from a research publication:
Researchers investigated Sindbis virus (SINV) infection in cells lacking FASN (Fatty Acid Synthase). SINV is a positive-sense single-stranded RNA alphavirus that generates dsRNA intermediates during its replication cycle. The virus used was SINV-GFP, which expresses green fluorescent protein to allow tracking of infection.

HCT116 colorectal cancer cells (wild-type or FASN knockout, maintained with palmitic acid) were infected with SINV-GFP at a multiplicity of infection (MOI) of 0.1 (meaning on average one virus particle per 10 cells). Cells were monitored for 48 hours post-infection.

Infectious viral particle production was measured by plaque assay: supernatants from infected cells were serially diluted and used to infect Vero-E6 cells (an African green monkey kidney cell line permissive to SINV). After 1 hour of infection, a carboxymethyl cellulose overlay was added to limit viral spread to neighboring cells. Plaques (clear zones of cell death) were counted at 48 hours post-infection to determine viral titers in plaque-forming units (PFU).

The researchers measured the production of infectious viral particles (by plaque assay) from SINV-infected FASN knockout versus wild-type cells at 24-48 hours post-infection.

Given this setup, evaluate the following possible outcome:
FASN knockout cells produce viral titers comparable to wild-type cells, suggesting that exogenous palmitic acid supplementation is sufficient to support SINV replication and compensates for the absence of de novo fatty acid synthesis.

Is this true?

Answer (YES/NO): NO